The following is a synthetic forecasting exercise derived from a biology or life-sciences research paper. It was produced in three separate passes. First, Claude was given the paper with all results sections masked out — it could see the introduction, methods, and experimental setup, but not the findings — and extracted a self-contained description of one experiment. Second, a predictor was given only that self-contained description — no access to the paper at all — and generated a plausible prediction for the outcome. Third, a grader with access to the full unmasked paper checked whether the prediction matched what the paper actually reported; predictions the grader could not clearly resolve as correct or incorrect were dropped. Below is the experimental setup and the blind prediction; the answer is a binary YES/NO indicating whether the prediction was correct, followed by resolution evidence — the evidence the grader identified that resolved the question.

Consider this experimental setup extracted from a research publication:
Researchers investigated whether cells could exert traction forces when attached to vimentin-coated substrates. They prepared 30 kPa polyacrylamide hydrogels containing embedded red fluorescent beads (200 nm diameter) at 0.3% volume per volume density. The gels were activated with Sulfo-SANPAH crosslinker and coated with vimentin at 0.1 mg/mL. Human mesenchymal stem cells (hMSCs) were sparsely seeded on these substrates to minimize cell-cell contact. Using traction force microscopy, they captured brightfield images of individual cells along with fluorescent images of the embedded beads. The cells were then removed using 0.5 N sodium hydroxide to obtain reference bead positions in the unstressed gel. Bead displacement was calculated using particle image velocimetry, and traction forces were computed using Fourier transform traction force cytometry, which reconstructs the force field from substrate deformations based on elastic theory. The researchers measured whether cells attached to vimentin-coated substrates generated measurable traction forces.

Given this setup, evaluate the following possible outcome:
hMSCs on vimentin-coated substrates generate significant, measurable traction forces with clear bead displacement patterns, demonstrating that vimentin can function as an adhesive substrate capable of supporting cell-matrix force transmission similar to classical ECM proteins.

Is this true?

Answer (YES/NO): NO